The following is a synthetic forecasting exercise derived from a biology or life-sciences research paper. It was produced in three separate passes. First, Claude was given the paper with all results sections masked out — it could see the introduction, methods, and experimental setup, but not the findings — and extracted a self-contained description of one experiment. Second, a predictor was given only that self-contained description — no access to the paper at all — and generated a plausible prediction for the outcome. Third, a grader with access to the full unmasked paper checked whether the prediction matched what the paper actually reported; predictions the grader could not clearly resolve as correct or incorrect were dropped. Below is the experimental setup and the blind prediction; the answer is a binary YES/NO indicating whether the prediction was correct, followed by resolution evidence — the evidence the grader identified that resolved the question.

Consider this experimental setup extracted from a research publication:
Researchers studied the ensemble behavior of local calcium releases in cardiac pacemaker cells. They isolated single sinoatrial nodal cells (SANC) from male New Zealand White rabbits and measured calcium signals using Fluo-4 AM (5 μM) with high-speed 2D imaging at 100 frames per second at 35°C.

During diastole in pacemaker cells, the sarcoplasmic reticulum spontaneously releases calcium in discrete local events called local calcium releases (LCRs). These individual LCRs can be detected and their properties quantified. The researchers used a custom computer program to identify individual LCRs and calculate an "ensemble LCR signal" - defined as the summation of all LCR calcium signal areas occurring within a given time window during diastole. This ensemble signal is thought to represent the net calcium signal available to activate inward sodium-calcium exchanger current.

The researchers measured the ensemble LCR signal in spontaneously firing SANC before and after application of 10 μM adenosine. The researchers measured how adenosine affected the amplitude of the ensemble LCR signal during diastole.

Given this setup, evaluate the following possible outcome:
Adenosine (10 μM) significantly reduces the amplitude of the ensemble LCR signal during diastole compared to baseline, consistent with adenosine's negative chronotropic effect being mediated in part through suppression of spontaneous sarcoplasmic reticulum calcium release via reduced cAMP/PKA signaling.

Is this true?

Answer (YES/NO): YES